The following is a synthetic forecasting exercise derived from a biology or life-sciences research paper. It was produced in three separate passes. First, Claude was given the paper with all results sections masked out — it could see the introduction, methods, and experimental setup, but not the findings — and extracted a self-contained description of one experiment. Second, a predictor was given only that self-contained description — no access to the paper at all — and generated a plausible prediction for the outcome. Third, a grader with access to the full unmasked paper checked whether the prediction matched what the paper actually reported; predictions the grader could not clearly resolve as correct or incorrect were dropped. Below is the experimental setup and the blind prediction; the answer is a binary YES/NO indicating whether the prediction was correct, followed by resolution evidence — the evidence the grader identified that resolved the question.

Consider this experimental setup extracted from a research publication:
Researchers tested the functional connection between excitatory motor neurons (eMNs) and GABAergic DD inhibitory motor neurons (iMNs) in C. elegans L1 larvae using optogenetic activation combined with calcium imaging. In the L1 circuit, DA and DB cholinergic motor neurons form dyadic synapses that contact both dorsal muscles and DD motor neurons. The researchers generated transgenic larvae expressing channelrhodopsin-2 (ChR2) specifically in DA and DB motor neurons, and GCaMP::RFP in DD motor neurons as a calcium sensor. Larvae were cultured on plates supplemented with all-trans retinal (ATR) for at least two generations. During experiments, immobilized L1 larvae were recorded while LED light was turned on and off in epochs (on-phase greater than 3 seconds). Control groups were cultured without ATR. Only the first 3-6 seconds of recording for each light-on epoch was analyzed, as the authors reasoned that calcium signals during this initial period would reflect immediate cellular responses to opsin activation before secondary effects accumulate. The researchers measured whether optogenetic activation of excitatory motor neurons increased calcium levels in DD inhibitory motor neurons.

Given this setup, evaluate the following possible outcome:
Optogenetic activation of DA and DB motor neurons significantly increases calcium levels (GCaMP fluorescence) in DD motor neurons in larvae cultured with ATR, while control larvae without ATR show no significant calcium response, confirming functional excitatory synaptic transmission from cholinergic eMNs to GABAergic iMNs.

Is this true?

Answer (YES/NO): YES